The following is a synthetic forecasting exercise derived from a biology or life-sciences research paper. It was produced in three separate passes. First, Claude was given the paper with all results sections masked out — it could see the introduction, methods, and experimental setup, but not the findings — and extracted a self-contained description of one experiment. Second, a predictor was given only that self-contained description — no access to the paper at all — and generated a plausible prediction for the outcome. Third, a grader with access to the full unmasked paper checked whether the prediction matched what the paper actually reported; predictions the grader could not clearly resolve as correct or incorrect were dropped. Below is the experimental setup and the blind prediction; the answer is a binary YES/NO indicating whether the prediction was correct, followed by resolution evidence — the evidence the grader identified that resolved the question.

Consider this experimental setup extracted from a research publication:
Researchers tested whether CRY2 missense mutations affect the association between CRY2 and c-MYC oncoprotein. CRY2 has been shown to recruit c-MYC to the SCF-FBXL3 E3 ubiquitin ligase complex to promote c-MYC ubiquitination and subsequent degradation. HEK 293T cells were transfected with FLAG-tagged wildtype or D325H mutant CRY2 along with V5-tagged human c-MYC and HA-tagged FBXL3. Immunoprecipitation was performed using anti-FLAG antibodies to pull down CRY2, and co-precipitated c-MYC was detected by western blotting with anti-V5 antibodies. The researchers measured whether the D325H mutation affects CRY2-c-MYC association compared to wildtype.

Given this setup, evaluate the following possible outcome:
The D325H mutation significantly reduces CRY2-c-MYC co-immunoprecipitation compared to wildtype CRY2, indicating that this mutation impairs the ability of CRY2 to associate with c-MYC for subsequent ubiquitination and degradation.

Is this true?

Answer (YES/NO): NO